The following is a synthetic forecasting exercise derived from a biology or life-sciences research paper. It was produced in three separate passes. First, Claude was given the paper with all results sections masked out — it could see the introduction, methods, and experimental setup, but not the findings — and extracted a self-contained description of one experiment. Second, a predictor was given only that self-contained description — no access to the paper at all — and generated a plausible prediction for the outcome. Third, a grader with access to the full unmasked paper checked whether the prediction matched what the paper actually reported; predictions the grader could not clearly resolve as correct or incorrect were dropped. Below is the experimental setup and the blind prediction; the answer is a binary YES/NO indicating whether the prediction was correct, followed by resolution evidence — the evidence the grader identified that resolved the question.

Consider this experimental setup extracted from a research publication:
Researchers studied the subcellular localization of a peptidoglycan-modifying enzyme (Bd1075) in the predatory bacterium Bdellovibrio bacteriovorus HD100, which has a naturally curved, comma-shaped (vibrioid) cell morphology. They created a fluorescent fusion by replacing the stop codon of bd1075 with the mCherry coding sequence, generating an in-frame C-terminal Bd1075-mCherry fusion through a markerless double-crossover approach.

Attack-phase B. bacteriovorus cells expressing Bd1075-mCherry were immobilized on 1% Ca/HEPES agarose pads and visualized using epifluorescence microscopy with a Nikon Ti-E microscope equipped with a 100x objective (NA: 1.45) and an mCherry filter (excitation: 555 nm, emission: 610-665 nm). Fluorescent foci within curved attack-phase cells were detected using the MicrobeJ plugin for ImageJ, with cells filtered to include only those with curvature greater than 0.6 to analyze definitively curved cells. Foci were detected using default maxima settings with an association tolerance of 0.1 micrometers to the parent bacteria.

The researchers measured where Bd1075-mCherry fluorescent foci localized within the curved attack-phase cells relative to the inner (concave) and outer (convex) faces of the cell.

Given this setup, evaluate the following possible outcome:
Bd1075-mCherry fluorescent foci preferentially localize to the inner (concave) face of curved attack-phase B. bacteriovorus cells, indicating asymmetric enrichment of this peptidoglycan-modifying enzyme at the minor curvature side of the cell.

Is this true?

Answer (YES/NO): NO